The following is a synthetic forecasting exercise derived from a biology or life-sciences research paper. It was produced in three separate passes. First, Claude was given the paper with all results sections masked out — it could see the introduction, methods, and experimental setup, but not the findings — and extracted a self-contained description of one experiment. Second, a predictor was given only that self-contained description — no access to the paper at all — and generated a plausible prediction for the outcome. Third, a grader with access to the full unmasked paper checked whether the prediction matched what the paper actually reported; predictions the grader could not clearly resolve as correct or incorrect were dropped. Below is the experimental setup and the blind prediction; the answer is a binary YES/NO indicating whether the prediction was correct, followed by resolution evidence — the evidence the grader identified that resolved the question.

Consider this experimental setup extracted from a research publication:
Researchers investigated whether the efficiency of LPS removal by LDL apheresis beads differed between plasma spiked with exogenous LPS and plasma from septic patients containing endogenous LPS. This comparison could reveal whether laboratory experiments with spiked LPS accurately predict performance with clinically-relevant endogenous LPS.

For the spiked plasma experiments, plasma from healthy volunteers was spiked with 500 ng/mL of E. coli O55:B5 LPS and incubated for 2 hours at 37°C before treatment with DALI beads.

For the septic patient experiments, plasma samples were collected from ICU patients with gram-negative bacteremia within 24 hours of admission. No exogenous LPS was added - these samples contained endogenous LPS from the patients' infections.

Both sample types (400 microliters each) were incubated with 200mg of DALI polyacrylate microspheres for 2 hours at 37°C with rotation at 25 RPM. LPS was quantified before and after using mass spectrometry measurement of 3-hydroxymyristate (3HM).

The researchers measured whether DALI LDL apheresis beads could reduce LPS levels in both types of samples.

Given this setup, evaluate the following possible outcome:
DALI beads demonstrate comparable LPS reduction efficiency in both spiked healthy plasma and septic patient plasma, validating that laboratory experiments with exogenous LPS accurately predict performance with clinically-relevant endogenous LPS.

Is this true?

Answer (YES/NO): YES